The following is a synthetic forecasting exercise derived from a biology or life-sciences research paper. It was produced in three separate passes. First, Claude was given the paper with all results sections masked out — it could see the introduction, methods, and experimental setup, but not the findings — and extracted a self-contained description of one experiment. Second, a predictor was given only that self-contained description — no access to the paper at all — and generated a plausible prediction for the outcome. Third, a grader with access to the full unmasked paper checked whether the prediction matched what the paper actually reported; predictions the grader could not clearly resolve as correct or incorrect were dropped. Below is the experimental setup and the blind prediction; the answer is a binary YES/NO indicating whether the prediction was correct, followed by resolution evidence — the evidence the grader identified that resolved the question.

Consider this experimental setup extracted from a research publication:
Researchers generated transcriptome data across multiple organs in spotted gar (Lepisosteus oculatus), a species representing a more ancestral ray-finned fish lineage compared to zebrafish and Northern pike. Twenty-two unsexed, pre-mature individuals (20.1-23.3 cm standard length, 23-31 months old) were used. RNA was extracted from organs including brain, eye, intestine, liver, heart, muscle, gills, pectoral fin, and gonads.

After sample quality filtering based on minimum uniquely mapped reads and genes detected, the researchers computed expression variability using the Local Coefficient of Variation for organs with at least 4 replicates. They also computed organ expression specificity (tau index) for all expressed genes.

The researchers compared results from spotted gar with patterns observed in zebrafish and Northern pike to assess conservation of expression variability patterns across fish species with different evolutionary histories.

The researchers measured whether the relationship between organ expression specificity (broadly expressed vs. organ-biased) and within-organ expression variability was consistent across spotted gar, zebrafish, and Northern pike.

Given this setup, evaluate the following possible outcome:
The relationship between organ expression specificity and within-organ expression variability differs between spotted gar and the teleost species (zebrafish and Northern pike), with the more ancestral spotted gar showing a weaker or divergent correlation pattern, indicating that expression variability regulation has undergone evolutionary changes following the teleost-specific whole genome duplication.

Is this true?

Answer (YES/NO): NO